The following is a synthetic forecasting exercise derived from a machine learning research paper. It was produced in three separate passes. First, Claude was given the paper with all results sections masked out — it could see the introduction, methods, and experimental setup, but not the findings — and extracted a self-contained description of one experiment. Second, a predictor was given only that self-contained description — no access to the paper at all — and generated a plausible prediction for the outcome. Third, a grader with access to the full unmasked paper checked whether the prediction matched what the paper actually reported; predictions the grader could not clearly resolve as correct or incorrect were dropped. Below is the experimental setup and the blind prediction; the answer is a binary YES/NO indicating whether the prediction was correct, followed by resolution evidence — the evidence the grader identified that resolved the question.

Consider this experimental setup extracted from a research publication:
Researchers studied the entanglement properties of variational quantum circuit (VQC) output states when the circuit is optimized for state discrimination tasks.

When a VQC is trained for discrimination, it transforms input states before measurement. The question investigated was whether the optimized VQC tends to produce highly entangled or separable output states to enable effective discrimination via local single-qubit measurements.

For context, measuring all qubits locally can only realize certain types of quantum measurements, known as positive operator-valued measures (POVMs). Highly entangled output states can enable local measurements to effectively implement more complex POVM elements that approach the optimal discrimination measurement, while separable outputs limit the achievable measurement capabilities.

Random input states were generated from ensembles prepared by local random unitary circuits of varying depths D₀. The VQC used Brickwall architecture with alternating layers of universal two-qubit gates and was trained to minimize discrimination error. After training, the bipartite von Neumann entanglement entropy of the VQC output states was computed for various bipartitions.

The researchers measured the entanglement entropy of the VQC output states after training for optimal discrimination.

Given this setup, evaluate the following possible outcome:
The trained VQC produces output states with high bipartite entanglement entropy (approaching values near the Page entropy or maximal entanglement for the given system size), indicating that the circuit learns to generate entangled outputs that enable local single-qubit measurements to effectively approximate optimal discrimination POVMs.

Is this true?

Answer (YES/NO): YES